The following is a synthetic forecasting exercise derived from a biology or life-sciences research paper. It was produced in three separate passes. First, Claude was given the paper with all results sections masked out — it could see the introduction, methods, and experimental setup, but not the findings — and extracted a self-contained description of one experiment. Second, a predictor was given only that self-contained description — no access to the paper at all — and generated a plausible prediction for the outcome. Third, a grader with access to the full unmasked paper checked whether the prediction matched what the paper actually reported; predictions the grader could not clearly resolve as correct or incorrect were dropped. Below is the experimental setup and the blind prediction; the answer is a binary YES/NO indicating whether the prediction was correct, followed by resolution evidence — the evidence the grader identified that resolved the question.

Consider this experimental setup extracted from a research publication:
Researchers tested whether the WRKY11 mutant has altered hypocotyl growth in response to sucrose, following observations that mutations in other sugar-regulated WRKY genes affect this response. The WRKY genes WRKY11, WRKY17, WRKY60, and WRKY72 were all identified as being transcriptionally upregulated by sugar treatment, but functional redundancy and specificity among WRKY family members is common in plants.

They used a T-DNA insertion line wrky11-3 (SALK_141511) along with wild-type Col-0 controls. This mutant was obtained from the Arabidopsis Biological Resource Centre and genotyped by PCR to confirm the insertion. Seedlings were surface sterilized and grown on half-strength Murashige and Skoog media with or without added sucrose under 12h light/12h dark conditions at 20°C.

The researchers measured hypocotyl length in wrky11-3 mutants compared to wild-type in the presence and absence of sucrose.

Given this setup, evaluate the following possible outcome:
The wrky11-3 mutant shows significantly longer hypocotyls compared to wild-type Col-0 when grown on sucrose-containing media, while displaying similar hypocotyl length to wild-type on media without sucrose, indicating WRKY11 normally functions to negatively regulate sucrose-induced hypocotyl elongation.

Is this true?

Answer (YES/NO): NO